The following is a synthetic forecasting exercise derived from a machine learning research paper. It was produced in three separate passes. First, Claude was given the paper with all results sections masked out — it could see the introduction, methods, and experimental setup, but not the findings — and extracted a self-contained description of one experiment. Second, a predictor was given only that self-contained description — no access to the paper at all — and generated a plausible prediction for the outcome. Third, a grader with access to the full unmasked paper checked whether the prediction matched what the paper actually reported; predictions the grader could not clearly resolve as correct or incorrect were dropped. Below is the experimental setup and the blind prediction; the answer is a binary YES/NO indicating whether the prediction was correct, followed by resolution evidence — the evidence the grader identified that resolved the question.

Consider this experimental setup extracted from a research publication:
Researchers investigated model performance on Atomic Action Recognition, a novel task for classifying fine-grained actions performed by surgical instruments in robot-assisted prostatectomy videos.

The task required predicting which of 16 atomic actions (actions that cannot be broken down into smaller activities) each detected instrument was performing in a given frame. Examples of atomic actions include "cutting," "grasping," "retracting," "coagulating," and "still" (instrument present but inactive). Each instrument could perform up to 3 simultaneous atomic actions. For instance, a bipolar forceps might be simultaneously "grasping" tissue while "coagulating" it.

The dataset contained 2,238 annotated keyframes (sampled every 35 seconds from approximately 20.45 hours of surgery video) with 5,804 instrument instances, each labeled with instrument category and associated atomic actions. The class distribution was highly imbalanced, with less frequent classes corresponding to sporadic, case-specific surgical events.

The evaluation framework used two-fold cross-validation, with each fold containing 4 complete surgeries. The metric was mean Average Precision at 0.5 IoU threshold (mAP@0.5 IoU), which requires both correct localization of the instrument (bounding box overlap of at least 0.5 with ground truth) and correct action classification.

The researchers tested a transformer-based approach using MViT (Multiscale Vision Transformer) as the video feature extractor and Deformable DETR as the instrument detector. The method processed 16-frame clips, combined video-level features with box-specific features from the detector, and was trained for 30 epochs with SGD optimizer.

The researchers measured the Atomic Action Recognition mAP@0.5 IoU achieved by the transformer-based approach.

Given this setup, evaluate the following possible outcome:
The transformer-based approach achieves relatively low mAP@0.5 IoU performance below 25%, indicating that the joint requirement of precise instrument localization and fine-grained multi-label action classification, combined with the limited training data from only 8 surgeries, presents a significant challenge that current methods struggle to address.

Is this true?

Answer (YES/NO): YES